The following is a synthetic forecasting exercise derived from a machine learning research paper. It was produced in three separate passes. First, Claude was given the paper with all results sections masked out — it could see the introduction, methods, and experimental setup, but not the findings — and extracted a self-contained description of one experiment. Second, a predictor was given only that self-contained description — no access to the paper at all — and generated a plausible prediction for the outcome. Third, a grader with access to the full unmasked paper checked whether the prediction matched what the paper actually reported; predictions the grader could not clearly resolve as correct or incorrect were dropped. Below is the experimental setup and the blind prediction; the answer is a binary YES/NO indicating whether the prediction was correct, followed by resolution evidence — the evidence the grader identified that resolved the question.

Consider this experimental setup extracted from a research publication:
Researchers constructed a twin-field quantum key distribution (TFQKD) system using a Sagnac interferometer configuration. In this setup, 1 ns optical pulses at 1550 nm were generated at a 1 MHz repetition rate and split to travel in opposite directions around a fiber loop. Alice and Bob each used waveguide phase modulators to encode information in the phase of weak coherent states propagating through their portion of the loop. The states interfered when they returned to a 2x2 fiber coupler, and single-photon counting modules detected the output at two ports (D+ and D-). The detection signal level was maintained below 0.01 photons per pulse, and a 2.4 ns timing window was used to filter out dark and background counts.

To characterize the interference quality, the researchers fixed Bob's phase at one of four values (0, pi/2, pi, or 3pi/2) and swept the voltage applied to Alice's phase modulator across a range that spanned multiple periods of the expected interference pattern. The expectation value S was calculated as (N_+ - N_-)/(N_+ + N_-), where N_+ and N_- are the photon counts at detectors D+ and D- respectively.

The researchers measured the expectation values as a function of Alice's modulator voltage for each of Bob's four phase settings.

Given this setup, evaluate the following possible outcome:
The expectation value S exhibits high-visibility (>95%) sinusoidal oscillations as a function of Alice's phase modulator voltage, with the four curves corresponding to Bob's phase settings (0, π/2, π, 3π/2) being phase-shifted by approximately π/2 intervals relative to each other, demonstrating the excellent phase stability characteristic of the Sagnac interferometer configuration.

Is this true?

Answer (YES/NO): YES